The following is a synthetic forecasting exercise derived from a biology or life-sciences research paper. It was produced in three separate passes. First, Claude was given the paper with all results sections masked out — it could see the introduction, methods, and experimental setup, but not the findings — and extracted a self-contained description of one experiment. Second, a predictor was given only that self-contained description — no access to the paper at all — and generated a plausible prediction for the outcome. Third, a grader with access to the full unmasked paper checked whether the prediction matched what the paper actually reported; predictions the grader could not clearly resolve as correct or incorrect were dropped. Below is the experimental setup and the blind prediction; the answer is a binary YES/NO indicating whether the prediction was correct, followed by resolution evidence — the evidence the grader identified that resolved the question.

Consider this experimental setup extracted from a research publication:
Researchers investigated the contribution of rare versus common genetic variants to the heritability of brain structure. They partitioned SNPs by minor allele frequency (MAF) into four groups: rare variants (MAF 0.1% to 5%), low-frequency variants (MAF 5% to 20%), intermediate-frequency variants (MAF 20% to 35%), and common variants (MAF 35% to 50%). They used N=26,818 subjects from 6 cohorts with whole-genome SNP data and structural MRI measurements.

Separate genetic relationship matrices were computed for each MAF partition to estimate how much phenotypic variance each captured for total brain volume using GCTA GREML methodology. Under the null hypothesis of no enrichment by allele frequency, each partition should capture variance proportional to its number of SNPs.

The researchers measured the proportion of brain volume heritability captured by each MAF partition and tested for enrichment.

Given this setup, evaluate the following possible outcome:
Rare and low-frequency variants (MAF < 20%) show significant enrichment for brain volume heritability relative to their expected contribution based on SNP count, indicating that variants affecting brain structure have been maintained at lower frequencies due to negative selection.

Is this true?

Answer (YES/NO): NO